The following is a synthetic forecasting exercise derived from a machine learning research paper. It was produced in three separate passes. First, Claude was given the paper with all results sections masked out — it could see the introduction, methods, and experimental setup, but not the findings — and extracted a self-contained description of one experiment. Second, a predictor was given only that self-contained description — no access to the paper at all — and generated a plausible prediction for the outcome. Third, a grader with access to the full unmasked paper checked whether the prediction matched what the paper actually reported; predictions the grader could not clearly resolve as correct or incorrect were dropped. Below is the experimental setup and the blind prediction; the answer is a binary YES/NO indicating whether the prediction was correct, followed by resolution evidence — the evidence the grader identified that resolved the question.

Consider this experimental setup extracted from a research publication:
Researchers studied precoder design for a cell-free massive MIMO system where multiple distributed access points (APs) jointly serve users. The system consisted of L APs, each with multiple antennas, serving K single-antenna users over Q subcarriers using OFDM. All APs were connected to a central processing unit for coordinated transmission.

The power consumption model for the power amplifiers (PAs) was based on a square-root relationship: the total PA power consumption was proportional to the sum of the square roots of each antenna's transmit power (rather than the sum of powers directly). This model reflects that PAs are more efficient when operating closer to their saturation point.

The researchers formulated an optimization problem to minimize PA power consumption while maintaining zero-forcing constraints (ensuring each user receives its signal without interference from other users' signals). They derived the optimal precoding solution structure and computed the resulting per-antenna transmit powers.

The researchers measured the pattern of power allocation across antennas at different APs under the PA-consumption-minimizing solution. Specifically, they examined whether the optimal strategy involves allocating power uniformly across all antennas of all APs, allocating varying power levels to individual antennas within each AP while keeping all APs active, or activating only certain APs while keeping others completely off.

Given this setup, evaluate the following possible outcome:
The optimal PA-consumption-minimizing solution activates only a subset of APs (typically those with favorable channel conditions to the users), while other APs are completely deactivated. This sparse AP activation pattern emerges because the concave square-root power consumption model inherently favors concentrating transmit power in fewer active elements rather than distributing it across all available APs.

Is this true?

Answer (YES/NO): YES